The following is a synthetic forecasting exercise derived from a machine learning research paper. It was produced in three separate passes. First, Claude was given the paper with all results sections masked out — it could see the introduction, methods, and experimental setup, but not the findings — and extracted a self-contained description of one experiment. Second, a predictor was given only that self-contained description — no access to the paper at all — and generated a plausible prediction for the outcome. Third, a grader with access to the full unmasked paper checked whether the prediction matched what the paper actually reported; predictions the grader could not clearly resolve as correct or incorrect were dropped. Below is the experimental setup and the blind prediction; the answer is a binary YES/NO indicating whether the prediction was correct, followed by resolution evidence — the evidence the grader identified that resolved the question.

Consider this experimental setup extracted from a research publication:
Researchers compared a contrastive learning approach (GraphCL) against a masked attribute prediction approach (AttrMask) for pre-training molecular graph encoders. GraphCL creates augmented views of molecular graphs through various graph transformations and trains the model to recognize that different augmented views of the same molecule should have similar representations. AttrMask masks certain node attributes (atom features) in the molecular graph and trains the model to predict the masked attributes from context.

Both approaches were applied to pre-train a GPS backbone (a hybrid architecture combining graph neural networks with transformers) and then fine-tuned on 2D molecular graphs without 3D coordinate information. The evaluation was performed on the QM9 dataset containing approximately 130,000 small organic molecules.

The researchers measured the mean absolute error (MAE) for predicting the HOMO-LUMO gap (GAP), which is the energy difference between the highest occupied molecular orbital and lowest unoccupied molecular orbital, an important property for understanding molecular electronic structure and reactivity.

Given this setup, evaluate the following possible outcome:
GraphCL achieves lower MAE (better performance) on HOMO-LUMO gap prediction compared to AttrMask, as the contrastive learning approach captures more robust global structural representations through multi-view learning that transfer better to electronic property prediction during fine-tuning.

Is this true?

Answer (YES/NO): NO